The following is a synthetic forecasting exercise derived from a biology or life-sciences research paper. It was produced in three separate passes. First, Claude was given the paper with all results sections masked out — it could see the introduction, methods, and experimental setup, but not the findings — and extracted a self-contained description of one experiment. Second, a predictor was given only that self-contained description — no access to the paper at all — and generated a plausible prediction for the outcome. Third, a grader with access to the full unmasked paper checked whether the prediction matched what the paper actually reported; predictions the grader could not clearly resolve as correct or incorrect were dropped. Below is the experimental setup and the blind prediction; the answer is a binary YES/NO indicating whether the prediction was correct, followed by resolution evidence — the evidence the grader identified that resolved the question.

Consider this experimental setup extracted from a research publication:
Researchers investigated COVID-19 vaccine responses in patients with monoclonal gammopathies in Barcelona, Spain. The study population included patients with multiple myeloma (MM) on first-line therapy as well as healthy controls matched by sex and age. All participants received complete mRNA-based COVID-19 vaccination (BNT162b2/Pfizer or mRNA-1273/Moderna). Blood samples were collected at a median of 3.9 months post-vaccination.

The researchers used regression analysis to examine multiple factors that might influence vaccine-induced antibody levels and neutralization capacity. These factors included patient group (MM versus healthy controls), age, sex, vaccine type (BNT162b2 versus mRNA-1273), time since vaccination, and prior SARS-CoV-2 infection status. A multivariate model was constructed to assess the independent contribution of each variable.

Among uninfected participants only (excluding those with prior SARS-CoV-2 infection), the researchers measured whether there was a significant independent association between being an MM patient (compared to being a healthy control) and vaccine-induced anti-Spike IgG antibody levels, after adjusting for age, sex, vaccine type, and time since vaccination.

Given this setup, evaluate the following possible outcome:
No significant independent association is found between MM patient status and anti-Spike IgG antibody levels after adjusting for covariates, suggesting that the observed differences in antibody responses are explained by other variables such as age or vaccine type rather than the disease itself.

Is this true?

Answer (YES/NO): NO